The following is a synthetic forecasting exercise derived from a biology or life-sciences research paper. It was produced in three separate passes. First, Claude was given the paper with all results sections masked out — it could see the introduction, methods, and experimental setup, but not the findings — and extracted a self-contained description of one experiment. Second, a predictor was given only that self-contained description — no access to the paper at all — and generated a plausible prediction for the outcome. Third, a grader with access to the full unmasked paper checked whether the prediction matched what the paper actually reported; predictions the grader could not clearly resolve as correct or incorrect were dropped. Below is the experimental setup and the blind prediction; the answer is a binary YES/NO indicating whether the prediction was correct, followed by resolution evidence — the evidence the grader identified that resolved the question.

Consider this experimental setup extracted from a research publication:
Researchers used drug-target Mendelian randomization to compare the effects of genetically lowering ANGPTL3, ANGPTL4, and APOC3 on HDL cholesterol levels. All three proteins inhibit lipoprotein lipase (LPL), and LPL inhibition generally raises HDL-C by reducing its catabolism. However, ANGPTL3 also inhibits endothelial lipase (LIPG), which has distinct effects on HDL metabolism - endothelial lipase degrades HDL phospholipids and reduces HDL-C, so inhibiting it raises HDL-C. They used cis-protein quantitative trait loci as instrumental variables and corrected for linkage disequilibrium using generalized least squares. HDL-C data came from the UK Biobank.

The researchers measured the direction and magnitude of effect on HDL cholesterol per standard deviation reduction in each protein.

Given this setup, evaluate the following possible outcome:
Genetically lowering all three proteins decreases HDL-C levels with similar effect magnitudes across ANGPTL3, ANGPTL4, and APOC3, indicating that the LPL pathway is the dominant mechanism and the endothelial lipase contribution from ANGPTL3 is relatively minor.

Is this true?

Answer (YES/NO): NO